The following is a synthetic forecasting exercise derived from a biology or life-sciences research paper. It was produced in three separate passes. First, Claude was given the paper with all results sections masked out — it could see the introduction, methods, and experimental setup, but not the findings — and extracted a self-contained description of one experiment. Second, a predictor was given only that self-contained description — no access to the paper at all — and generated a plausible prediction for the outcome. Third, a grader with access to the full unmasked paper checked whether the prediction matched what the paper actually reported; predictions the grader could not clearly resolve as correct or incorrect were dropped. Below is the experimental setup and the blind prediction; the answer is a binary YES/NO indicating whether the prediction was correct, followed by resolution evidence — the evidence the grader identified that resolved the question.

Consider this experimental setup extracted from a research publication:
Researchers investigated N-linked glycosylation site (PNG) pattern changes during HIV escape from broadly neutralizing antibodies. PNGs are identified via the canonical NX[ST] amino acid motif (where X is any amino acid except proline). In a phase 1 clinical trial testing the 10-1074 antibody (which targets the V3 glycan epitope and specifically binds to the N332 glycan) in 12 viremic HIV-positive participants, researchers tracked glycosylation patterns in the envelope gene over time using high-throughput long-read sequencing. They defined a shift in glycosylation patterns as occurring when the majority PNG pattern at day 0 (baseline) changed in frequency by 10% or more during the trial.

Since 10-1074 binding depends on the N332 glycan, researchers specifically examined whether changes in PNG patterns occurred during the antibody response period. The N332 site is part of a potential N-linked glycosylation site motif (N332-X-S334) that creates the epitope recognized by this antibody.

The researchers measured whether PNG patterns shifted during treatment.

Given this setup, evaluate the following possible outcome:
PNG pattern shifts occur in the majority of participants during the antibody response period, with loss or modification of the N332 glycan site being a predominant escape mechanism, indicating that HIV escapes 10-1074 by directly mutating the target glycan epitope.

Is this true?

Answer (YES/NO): YES